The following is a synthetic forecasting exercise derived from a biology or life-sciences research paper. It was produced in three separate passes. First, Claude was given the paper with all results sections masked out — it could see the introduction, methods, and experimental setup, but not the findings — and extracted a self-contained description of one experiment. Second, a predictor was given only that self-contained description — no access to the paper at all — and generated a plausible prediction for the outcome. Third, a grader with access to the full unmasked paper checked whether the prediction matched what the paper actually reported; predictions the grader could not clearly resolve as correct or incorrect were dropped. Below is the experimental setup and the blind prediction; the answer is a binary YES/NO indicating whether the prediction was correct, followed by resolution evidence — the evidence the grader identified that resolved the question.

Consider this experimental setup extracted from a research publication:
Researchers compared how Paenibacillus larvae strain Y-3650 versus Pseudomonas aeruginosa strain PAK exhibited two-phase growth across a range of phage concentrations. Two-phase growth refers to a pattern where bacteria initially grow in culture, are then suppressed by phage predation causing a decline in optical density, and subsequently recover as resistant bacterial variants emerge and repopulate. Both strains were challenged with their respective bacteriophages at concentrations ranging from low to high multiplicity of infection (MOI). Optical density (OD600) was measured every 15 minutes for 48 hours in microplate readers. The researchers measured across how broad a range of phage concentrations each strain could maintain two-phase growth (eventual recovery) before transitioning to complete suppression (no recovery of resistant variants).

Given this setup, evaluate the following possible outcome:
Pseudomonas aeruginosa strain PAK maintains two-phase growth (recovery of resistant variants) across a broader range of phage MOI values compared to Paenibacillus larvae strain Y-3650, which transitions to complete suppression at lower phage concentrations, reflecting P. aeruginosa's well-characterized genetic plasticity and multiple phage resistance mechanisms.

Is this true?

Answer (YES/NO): NO